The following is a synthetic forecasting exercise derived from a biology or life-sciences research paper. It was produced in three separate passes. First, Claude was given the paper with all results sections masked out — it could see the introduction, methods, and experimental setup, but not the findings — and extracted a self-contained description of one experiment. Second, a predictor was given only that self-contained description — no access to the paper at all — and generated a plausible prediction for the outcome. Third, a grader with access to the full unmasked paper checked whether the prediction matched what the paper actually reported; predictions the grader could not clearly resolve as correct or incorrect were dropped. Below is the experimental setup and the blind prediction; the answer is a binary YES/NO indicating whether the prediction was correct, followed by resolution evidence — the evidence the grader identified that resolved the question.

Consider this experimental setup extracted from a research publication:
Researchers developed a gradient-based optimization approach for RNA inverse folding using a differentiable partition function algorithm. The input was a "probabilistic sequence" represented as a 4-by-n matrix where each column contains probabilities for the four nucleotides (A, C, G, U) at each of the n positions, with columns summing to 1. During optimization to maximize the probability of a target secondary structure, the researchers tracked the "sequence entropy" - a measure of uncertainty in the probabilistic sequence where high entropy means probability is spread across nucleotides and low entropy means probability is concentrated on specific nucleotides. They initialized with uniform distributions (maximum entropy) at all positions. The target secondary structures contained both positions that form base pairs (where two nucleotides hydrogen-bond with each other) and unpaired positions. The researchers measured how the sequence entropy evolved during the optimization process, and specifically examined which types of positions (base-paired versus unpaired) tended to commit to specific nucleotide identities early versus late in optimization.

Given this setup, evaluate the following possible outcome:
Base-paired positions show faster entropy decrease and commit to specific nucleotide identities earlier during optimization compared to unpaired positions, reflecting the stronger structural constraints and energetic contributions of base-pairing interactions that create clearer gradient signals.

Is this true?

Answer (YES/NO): YES